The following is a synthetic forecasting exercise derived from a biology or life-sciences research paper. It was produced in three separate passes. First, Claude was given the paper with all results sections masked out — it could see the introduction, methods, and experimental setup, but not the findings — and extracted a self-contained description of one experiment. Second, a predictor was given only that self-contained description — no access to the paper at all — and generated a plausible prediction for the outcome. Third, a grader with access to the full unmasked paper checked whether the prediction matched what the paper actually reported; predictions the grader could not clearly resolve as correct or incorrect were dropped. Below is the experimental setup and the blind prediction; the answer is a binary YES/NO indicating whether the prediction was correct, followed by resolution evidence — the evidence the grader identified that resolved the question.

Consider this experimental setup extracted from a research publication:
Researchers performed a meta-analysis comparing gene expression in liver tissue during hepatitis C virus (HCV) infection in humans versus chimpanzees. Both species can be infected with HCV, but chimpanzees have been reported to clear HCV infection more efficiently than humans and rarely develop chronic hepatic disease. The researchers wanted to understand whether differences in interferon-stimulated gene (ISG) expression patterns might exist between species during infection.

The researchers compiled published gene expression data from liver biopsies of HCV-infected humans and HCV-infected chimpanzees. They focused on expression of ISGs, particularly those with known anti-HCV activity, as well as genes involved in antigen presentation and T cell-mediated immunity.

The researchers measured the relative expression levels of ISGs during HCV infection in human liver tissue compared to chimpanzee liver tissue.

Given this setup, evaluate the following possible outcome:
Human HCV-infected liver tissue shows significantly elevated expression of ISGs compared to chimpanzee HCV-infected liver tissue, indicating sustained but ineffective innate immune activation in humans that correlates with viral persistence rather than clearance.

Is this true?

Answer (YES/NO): NO